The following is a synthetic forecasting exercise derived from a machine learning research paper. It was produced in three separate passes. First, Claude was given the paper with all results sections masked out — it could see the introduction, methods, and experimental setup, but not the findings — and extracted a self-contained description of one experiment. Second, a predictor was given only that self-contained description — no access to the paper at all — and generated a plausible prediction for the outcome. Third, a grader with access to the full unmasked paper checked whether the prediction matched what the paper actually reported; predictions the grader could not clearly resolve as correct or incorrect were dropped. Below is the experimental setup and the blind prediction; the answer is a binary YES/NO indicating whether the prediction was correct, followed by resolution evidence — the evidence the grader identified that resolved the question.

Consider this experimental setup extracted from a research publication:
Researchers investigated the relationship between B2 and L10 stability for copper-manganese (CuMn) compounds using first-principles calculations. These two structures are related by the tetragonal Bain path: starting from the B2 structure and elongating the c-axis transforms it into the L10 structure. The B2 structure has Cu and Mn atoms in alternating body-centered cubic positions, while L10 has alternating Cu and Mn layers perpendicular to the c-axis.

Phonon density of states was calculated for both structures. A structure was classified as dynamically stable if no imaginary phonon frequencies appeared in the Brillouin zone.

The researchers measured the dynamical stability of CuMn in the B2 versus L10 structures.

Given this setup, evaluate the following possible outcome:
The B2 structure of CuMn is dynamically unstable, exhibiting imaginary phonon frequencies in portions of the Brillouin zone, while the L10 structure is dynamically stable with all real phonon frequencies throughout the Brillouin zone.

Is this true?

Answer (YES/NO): YES